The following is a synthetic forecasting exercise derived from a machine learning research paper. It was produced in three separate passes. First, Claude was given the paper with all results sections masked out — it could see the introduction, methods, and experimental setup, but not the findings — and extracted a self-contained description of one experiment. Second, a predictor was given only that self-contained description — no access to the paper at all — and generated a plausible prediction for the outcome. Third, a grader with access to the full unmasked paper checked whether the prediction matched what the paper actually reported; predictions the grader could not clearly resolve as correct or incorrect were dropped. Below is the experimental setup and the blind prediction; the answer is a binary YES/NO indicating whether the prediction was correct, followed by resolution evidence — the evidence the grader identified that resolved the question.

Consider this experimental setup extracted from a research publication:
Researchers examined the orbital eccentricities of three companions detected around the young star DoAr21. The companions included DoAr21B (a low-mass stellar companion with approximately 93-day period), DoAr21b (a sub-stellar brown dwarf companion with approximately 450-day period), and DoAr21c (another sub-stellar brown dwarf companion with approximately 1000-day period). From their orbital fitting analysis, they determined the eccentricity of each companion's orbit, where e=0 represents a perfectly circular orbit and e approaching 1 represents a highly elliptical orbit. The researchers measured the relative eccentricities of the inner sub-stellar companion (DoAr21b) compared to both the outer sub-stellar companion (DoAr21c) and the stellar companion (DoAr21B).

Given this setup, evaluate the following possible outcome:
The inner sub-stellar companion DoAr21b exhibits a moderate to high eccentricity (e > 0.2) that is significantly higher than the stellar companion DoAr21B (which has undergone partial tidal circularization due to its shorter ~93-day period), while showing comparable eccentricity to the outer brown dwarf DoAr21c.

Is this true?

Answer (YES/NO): NO